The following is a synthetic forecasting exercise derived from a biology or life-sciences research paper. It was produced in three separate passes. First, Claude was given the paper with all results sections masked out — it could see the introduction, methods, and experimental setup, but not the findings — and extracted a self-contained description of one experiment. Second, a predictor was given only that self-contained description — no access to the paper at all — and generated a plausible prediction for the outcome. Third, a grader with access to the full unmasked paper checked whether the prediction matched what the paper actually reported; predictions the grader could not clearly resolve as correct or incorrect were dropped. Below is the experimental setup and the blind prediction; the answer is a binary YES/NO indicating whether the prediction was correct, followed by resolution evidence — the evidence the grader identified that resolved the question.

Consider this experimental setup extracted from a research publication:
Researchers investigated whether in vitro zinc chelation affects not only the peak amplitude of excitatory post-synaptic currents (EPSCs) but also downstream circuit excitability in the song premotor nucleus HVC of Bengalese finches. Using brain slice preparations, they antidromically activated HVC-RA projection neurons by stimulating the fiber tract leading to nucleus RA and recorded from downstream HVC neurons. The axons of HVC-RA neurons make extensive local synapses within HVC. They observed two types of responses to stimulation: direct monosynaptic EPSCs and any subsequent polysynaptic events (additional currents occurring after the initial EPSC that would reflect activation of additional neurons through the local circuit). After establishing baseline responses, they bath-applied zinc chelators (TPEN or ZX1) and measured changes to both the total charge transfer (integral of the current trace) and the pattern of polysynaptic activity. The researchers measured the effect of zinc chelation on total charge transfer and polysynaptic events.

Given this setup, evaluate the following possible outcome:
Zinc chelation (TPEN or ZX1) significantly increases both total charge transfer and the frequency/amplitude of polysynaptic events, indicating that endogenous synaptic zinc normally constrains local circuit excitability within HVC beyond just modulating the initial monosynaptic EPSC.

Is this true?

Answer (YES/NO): NO